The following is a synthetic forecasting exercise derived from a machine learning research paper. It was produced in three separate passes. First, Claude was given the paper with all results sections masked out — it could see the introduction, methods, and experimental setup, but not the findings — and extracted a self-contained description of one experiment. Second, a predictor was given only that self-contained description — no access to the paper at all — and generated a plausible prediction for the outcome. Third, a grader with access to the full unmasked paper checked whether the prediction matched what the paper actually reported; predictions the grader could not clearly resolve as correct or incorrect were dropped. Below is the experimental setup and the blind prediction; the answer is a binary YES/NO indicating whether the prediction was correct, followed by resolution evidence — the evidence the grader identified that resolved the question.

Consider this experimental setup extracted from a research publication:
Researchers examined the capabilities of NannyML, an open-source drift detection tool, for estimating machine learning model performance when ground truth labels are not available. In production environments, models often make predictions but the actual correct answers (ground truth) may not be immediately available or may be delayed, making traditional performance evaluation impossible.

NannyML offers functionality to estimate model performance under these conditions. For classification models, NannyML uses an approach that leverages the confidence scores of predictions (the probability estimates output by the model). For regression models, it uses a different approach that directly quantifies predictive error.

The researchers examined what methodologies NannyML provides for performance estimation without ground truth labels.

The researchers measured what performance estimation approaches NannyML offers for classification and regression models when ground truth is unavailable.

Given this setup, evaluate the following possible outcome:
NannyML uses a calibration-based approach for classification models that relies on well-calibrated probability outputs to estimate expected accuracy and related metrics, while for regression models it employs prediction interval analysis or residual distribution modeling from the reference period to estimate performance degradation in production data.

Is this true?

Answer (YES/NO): NO